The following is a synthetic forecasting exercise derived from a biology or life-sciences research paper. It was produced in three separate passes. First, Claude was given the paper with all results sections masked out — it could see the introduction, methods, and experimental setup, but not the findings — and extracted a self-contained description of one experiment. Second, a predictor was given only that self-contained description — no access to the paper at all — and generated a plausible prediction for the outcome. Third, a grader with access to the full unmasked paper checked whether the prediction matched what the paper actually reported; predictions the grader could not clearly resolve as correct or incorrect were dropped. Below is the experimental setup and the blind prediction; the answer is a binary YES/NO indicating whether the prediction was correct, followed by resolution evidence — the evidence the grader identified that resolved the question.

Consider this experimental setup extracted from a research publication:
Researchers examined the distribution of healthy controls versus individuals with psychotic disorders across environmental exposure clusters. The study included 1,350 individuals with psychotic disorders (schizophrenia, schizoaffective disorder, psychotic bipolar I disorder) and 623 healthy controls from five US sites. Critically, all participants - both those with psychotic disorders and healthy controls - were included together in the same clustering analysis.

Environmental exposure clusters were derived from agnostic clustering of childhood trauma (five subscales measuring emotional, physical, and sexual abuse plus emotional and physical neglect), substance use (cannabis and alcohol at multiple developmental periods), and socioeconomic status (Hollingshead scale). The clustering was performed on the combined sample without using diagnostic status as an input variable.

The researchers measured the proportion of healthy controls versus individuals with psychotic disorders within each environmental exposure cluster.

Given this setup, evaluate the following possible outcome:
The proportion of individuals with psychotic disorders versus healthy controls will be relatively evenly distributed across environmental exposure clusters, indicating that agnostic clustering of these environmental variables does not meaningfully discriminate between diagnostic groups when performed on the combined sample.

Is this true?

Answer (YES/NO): NO